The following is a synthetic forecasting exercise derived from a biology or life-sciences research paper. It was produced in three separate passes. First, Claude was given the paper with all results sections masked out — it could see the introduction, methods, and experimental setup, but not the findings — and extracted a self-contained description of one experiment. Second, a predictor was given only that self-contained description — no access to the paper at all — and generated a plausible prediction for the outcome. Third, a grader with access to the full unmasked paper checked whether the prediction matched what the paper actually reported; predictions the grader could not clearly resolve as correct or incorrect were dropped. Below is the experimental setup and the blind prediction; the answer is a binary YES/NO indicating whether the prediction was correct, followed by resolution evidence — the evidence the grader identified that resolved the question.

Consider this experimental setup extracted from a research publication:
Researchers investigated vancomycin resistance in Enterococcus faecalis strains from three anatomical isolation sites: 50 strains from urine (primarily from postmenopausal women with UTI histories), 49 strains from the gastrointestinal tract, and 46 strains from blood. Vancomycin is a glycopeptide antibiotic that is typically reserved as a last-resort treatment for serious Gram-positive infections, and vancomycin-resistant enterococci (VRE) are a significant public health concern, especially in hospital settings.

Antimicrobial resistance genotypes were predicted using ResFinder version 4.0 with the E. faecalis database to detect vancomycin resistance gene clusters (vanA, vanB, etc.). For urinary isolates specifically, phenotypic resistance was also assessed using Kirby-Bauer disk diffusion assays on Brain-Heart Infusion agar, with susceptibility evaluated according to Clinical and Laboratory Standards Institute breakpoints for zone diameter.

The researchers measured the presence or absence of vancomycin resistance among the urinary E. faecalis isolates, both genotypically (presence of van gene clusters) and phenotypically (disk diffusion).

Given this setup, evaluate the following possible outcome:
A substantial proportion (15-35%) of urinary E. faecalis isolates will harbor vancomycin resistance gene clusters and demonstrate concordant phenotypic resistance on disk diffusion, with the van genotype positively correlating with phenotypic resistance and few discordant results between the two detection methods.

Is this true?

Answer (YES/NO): NO